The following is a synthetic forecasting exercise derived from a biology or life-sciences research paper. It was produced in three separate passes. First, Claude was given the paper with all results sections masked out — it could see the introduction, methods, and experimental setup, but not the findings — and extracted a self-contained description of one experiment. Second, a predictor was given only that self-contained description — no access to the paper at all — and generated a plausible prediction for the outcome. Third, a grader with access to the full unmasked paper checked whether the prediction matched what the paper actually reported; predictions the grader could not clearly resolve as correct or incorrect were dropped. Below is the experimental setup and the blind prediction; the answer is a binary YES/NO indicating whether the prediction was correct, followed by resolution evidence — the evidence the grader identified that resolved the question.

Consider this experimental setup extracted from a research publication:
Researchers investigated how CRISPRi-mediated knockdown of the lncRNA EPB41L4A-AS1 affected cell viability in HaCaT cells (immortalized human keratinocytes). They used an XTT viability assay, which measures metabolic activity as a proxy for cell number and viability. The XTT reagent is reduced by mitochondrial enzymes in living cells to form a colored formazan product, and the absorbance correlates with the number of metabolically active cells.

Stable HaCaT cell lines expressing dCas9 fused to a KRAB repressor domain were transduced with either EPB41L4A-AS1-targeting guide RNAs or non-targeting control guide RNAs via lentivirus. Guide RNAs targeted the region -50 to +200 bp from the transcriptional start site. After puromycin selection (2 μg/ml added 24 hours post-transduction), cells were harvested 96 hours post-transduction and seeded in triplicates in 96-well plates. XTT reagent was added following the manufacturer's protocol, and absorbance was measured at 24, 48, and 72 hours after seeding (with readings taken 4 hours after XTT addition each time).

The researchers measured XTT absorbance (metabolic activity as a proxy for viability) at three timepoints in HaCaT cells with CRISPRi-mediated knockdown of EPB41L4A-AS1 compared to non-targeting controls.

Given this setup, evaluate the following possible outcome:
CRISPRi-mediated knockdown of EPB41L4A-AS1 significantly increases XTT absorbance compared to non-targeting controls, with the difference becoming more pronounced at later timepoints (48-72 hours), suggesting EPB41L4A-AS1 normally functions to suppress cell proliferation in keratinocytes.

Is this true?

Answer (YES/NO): NO